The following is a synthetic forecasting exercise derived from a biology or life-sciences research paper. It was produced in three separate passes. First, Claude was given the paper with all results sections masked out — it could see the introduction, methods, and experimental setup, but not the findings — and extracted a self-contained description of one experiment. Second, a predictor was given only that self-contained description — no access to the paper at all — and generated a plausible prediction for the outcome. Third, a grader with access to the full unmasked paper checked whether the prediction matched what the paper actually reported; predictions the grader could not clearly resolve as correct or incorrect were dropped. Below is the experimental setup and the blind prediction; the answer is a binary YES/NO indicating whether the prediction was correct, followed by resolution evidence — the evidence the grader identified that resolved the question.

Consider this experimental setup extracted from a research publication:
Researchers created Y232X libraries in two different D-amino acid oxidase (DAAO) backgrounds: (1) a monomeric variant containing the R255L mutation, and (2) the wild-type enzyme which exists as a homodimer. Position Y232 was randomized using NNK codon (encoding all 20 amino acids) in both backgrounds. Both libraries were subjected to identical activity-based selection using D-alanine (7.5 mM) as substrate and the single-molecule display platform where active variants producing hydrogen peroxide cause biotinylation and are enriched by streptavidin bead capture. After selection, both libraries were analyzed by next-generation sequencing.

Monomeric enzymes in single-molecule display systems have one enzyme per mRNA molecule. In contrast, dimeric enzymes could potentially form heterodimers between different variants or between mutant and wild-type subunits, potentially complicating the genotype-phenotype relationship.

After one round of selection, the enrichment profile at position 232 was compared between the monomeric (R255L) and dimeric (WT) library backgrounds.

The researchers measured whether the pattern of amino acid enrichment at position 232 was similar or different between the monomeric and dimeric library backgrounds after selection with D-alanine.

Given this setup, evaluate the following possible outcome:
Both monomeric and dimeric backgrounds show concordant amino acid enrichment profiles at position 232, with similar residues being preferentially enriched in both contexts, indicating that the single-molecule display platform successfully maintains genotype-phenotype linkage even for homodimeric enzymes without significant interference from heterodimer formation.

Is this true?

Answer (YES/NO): NO